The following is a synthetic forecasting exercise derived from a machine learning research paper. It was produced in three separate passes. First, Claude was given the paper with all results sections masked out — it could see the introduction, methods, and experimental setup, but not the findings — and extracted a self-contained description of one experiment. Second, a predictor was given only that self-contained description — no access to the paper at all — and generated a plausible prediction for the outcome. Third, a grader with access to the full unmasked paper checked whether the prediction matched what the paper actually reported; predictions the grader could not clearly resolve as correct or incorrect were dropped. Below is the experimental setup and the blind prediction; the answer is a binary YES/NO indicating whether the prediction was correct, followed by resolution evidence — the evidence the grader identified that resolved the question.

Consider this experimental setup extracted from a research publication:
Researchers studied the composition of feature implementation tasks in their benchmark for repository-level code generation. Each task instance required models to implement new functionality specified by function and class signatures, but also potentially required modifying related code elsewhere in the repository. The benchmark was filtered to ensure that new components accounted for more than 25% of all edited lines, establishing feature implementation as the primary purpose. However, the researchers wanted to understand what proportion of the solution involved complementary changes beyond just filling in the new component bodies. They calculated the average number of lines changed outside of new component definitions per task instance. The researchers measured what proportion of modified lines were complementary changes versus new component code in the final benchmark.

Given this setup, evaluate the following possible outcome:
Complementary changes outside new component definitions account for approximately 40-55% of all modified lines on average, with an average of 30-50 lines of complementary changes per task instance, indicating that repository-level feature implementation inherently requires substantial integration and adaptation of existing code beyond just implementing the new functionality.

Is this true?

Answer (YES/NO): NO